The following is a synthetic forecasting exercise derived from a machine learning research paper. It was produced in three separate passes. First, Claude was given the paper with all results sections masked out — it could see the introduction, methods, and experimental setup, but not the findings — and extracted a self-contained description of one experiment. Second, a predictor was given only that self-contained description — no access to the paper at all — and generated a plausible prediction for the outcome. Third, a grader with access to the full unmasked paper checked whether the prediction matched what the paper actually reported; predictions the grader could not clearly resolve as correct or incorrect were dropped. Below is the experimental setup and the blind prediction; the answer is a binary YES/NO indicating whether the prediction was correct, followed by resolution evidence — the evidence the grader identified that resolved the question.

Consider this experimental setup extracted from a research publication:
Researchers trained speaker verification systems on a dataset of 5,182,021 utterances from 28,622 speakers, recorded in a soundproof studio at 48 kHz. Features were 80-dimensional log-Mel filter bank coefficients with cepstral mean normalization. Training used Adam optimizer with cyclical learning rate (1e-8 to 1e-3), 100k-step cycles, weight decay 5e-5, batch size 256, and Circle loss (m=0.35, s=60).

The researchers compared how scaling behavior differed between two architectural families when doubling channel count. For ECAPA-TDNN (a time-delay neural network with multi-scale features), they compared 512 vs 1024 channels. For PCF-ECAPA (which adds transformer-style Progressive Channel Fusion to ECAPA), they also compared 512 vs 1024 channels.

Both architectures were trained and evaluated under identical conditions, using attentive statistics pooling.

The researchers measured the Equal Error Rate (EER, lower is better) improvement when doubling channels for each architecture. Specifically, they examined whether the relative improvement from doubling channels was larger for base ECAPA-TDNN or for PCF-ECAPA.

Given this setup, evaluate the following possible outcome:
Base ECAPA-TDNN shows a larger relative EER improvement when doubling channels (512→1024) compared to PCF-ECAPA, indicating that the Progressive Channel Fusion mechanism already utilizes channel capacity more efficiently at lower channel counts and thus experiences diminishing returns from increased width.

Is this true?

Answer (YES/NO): YES